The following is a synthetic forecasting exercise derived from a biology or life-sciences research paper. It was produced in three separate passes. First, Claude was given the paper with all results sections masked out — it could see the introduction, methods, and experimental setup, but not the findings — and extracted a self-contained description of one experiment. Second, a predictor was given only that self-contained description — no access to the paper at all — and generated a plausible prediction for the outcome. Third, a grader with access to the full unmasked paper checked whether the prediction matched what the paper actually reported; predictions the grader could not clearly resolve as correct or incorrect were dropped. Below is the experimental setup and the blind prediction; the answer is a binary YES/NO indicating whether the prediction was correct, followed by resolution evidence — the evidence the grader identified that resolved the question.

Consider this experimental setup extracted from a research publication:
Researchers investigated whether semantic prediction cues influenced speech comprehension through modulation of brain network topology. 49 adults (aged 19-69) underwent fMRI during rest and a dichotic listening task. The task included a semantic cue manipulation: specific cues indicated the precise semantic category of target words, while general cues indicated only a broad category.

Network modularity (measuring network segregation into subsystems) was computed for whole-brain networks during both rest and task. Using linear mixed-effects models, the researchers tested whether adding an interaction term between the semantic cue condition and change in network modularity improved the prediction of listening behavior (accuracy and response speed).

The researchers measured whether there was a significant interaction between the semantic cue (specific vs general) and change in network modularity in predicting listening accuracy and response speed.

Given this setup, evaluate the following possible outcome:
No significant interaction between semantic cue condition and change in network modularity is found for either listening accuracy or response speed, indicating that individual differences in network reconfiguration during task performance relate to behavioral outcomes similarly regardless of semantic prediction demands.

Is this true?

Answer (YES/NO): YES